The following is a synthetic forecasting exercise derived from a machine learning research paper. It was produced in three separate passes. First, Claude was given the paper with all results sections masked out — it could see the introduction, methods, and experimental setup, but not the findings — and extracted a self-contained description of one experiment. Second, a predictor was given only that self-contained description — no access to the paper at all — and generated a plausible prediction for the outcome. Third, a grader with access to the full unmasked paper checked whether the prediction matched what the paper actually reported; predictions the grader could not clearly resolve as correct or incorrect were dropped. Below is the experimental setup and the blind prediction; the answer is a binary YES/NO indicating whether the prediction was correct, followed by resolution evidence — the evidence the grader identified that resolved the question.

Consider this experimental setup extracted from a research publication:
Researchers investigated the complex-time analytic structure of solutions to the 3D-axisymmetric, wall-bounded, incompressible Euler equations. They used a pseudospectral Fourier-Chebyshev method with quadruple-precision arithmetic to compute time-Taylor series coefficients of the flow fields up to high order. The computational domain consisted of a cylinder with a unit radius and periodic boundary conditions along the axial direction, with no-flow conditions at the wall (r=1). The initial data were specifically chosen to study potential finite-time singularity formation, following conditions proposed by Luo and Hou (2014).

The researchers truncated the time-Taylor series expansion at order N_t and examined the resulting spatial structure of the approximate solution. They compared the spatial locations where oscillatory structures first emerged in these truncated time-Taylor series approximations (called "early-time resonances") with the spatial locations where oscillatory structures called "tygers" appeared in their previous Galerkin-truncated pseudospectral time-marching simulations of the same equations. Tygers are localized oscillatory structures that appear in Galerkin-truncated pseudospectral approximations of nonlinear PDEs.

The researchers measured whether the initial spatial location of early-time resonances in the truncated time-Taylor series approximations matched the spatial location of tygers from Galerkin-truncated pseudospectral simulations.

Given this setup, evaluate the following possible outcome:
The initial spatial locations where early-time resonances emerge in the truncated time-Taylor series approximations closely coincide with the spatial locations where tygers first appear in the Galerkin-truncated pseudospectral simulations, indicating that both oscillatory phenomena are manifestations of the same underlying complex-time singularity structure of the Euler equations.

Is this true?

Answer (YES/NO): NO